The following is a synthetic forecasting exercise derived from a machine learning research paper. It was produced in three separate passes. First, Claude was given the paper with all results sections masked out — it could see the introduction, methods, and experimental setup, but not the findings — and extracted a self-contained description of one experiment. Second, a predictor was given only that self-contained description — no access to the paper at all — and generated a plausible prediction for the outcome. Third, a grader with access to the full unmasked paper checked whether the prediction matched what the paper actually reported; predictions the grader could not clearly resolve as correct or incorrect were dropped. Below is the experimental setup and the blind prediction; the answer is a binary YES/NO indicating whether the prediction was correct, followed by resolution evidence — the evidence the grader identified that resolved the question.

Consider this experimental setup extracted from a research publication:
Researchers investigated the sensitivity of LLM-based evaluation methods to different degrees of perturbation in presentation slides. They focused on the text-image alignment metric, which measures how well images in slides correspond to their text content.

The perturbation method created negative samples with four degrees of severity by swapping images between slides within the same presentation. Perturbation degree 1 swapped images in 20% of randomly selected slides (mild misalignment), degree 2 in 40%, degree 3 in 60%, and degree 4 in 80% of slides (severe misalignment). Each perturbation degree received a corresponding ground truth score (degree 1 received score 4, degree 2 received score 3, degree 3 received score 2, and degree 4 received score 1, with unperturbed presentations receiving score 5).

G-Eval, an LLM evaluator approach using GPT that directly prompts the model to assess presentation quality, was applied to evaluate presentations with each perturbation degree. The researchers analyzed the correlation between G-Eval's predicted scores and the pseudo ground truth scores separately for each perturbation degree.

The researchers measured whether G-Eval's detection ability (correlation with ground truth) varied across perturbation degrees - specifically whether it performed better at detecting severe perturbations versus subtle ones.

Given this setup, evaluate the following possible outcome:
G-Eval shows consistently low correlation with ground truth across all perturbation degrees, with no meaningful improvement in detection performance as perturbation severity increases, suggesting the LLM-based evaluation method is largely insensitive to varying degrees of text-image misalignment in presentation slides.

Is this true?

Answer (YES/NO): NO